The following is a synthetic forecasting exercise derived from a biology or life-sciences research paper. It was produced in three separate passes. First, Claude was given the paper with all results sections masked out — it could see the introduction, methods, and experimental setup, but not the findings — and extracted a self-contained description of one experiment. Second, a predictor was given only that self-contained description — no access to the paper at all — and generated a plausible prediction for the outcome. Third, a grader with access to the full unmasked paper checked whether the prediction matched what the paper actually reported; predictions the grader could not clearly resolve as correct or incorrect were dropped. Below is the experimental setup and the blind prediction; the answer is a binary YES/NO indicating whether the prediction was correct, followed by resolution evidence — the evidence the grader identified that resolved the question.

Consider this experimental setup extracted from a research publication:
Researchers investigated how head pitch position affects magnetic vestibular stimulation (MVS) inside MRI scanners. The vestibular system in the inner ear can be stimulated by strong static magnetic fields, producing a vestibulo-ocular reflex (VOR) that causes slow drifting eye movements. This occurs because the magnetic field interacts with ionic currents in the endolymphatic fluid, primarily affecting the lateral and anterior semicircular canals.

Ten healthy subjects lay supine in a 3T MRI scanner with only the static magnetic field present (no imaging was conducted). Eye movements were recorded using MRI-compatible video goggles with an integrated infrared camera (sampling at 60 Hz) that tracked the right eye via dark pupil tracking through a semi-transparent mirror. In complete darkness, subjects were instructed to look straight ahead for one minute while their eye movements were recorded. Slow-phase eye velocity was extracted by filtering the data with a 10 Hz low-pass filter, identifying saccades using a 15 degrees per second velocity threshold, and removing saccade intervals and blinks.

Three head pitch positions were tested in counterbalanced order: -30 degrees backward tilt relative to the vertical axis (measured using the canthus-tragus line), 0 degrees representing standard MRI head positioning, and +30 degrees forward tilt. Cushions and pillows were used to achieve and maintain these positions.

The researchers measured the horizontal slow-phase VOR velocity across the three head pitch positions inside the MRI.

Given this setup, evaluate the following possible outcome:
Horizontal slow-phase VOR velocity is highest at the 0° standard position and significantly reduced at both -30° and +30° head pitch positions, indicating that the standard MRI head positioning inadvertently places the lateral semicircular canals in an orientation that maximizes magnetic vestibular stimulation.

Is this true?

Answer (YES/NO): NO